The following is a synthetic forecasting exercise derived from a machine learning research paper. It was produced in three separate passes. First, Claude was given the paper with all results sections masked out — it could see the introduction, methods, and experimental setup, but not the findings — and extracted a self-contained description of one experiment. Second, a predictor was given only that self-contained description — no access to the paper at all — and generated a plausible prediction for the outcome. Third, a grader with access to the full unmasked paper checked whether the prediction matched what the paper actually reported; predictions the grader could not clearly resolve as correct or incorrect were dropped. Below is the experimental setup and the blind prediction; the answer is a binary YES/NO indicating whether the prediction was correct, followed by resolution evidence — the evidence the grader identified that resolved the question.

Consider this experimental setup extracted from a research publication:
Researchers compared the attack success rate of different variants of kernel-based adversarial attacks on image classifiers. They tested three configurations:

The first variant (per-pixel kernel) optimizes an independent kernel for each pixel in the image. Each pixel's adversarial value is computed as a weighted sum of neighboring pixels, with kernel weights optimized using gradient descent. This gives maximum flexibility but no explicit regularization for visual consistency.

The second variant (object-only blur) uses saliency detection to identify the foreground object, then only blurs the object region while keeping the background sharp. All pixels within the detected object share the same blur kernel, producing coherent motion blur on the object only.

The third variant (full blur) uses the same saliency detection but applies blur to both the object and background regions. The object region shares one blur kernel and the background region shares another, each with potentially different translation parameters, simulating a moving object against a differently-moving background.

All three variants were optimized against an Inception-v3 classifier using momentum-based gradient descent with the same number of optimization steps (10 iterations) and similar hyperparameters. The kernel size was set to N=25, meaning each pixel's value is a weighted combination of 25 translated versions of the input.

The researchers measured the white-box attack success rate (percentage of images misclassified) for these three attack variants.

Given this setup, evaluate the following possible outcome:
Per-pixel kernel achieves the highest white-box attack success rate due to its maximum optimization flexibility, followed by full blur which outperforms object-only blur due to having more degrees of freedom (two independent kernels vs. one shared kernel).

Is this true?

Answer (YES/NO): YES